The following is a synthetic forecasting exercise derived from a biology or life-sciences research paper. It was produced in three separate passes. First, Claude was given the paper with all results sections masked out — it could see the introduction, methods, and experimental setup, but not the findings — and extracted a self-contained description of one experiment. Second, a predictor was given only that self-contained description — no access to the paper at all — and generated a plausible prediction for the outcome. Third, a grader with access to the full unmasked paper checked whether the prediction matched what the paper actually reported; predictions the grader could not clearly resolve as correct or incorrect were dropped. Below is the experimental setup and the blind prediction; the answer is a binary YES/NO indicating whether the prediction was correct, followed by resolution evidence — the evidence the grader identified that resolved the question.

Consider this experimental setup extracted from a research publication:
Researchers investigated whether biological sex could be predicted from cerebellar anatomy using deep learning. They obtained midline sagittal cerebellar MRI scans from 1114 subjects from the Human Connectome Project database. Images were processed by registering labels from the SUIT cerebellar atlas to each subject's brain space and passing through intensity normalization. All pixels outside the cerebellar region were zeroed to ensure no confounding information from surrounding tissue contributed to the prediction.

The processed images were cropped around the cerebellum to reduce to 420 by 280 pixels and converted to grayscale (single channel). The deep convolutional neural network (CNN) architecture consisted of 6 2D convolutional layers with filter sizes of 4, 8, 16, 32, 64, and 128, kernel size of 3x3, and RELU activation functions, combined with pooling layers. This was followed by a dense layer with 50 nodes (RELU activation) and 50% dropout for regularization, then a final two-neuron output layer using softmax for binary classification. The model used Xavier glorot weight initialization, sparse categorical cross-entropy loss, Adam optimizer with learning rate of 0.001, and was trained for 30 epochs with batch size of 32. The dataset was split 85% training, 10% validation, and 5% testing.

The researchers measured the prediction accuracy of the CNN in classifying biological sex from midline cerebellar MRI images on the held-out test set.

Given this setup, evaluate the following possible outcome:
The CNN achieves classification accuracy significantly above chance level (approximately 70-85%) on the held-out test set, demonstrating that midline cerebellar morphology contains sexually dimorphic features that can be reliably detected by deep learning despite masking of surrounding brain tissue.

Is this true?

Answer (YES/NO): YES